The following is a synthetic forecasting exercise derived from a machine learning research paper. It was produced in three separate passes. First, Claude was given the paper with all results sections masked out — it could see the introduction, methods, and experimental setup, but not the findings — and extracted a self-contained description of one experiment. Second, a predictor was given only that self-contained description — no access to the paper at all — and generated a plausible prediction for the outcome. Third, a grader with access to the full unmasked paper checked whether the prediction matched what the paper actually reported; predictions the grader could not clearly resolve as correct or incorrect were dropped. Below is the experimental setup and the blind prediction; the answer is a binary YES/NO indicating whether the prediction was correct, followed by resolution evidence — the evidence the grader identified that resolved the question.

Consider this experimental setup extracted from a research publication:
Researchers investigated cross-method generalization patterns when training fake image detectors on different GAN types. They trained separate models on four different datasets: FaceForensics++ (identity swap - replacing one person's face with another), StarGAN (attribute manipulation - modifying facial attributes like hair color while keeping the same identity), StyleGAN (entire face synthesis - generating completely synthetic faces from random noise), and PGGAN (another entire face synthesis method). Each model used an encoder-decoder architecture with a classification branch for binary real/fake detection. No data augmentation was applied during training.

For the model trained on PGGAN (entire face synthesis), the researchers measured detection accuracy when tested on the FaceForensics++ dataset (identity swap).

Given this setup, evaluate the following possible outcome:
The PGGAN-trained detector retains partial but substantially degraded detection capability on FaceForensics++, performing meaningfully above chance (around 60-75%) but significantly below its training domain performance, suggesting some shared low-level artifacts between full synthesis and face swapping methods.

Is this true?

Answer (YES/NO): NO